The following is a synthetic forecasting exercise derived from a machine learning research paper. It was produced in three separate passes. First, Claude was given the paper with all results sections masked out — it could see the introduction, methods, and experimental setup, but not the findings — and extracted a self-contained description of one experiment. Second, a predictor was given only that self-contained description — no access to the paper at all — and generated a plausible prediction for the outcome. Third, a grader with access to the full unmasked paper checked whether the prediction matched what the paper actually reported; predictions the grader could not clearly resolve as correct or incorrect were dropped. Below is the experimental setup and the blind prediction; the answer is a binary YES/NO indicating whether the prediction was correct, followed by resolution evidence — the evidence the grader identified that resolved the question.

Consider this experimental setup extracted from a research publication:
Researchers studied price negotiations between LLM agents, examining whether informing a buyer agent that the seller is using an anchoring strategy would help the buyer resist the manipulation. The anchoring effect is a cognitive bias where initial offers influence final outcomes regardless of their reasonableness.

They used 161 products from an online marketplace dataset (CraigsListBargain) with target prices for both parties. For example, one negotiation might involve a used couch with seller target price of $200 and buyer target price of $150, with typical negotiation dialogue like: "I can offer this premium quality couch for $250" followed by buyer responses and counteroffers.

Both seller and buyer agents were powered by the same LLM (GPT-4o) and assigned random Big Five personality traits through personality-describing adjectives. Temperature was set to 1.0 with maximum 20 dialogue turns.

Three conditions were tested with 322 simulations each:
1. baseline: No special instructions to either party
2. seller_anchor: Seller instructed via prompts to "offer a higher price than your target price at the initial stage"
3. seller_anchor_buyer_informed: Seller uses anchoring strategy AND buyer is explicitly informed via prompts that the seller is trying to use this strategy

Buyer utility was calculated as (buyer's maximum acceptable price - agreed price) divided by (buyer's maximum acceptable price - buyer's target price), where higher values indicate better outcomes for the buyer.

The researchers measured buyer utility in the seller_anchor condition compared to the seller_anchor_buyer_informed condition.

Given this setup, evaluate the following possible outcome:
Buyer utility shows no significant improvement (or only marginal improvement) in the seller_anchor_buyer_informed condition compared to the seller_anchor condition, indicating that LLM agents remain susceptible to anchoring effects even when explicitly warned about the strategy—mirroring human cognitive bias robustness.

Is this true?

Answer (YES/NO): YES